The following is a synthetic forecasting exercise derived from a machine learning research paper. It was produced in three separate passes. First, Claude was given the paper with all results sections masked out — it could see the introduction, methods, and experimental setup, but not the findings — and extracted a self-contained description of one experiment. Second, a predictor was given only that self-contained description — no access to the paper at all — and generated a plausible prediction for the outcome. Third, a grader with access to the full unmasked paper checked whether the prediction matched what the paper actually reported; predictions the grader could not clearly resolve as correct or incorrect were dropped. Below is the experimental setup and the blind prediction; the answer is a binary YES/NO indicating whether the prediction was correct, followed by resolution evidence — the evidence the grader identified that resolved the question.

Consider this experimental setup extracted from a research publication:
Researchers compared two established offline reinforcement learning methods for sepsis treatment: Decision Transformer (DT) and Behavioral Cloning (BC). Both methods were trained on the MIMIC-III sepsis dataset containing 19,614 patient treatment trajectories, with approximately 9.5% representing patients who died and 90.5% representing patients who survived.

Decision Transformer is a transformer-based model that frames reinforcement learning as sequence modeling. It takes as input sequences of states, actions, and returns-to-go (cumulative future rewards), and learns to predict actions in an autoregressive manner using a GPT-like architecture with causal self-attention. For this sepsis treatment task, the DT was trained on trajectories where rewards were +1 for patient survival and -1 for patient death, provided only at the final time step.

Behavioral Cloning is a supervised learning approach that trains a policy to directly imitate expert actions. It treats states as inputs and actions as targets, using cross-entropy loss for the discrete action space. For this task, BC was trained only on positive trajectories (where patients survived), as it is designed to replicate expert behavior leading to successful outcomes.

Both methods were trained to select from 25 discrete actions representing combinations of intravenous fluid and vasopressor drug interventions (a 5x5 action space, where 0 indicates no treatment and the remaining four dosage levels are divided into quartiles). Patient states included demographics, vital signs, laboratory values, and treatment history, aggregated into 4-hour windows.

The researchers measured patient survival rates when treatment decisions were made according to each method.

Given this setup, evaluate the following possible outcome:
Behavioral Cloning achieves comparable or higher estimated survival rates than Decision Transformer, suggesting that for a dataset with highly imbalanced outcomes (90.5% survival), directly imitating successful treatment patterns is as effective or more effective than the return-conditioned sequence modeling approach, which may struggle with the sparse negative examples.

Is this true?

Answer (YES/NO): YES